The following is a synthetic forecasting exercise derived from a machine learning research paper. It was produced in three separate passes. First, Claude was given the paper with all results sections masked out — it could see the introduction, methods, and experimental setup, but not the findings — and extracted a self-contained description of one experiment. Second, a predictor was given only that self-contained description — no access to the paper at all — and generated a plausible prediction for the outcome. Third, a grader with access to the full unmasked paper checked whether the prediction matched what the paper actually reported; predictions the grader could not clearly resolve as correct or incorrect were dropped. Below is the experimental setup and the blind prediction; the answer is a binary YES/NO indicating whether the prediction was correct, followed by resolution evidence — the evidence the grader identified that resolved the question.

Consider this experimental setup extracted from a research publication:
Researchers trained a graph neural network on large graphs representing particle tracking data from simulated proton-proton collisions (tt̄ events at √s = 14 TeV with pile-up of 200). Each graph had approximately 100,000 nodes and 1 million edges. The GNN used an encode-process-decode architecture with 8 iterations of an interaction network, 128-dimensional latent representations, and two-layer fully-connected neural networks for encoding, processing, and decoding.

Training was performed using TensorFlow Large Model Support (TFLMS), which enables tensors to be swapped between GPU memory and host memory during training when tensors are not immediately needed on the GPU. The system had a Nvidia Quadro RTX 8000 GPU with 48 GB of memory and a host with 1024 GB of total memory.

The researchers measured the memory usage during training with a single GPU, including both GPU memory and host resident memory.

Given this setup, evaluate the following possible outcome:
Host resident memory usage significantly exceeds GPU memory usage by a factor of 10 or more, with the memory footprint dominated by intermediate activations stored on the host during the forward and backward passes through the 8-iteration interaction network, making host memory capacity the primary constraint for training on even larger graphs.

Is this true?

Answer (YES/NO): NO